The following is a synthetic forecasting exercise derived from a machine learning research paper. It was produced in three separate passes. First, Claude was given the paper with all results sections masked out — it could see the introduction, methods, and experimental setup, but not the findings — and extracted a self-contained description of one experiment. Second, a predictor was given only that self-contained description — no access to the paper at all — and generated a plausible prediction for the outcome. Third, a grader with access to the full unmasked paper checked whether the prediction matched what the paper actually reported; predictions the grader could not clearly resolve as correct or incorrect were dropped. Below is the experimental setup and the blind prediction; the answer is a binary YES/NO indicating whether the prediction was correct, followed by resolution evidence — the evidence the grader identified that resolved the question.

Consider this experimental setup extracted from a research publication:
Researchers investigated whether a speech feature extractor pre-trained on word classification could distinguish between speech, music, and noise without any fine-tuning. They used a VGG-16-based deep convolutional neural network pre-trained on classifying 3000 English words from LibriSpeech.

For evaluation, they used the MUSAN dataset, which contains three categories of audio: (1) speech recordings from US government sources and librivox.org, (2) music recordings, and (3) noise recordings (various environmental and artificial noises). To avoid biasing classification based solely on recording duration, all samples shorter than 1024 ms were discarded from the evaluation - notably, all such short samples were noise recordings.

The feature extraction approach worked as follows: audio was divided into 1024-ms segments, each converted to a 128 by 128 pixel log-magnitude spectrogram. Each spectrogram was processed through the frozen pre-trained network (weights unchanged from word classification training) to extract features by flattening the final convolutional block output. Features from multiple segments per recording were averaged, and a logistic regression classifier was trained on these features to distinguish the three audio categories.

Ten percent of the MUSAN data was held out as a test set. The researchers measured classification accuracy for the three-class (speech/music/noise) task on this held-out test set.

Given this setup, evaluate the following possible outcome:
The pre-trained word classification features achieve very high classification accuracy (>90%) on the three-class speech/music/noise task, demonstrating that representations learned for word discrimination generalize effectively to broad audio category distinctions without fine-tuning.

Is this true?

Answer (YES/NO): YES